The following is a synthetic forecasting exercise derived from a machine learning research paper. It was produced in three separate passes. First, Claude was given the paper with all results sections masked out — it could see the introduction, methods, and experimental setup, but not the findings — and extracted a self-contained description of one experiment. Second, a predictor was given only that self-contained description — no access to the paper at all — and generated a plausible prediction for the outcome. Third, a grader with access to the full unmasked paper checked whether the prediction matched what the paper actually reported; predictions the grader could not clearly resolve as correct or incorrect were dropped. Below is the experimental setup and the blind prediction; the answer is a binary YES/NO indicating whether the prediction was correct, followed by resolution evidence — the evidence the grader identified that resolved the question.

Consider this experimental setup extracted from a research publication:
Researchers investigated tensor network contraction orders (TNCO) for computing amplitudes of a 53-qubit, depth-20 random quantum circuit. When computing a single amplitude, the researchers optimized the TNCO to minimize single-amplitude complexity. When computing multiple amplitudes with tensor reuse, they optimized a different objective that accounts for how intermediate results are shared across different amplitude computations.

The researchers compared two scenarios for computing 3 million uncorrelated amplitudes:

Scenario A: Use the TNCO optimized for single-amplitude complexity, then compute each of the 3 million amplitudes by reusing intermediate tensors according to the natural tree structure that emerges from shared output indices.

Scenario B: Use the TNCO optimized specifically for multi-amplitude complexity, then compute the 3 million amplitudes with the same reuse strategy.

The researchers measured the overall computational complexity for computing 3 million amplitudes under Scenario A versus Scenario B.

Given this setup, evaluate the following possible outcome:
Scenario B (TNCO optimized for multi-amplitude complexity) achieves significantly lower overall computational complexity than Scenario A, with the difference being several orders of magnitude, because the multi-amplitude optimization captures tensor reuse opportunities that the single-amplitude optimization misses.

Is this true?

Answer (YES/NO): NO